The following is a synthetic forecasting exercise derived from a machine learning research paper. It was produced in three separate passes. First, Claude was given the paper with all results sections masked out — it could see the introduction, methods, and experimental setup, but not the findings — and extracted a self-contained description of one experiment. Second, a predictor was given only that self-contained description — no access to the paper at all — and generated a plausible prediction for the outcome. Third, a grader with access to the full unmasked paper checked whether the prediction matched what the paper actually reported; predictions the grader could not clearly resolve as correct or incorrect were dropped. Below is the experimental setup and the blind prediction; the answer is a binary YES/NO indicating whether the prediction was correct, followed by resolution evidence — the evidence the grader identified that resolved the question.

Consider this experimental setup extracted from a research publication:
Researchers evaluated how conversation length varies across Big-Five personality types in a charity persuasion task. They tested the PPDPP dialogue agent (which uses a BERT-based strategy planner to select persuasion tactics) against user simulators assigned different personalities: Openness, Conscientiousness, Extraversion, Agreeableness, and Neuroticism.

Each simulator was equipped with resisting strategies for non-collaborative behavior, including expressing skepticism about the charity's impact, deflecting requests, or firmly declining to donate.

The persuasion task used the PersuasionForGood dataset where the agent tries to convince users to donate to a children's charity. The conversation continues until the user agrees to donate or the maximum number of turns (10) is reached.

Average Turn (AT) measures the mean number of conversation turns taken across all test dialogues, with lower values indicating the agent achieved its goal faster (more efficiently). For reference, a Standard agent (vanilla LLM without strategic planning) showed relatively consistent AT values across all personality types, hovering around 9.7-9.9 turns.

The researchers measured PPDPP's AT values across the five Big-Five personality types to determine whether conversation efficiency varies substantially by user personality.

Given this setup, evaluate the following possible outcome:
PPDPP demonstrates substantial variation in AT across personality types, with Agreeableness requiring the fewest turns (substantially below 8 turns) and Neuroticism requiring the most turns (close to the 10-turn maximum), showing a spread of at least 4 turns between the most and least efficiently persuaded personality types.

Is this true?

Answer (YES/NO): NO